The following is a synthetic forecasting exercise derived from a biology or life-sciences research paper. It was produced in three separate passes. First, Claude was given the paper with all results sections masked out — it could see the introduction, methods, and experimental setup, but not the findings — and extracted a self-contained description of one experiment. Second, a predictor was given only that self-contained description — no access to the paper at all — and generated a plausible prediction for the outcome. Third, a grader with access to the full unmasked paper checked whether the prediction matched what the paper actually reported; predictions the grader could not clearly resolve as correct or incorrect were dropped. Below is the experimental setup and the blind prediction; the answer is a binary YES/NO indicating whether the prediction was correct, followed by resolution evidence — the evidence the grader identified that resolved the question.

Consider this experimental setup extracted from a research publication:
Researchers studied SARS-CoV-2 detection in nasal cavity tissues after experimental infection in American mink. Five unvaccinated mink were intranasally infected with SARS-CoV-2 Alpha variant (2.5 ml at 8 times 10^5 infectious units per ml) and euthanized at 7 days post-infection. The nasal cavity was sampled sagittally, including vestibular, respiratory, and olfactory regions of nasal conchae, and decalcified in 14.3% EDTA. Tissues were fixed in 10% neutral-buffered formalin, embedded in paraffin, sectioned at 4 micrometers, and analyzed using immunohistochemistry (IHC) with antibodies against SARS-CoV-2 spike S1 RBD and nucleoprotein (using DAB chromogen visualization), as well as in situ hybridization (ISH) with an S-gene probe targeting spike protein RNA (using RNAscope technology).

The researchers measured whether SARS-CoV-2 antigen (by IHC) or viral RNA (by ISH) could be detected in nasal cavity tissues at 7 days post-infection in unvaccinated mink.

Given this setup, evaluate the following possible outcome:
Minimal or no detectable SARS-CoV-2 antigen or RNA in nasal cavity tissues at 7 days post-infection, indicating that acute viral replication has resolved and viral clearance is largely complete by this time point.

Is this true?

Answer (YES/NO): NO